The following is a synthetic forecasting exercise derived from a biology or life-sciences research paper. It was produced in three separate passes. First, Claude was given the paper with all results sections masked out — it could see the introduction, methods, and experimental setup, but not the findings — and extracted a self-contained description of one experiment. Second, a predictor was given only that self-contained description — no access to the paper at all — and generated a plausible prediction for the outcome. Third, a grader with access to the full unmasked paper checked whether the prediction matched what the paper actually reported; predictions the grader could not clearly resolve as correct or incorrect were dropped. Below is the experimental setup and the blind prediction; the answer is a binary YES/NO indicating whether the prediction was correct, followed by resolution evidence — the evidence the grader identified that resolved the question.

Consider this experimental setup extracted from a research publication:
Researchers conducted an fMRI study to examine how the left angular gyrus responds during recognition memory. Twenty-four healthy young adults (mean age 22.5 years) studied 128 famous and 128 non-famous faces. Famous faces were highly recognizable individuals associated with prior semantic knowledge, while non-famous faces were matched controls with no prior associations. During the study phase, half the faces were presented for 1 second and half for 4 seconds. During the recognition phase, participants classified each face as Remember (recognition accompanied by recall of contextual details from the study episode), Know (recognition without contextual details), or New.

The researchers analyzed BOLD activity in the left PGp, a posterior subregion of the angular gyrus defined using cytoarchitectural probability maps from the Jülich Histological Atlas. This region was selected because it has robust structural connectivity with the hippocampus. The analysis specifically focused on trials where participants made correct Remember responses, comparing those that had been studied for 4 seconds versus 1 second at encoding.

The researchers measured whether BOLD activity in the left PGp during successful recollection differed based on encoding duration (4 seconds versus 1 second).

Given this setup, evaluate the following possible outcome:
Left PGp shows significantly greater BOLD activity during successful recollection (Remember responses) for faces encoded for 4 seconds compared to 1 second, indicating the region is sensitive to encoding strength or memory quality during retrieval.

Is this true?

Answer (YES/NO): YES